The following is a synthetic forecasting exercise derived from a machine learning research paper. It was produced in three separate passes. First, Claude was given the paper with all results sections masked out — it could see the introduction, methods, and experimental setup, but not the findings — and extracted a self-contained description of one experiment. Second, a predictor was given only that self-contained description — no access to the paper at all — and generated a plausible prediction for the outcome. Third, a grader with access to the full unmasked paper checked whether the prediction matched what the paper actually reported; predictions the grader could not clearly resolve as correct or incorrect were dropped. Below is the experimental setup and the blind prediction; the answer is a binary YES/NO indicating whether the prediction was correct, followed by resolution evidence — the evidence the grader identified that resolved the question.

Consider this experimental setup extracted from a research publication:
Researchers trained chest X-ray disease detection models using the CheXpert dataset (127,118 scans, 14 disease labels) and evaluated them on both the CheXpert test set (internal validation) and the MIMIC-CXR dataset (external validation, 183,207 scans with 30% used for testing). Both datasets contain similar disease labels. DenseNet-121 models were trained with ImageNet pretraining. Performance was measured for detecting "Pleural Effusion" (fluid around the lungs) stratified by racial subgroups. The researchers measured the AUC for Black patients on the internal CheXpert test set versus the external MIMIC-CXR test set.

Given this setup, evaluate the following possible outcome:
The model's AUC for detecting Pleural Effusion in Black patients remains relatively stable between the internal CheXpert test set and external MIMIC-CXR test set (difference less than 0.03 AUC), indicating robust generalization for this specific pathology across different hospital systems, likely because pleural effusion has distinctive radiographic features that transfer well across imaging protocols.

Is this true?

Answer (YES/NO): NO